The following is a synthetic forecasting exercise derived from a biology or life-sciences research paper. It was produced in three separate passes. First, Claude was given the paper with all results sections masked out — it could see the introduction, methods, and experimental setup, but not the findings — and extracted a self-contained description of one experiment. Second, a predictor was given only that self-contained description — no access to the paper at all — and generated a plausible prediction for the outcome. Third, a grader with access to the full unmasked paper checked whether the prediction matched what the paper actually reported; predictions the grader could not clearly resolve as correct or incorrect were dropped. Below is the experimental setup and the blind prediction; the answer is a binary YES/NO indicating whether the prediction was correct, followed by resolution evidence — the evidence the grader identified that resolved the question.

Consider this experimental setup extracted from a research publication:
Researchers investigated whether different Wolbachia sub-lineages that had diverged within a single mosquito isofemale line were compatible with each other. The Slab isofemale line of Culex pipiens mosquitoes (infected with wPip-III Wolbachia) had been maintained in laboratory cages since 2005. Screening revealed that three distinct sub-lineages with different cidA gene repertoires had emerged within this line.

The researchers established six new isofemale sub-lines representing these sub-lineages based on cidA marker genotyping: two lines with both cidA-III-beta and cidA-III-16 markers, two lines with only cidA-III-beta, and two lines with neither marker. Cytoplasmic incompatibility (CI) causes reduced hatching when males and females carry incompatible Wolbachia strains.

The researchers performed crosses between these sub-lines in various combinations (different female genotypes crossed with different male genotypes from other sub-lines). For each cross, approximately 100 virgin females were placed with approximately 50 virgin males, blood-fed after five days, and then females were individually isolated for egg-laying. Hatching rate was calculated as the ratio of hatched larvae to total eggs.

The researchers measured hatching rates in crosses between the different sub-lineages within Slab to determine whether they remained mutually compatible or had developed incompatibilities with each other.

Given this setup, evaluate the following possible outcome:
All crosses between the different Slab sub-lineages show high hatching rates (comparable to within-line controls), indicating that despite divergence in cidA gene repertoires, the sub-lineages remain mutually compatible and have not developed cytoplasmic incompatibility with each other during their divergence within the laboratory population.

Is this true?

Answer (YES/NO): YES